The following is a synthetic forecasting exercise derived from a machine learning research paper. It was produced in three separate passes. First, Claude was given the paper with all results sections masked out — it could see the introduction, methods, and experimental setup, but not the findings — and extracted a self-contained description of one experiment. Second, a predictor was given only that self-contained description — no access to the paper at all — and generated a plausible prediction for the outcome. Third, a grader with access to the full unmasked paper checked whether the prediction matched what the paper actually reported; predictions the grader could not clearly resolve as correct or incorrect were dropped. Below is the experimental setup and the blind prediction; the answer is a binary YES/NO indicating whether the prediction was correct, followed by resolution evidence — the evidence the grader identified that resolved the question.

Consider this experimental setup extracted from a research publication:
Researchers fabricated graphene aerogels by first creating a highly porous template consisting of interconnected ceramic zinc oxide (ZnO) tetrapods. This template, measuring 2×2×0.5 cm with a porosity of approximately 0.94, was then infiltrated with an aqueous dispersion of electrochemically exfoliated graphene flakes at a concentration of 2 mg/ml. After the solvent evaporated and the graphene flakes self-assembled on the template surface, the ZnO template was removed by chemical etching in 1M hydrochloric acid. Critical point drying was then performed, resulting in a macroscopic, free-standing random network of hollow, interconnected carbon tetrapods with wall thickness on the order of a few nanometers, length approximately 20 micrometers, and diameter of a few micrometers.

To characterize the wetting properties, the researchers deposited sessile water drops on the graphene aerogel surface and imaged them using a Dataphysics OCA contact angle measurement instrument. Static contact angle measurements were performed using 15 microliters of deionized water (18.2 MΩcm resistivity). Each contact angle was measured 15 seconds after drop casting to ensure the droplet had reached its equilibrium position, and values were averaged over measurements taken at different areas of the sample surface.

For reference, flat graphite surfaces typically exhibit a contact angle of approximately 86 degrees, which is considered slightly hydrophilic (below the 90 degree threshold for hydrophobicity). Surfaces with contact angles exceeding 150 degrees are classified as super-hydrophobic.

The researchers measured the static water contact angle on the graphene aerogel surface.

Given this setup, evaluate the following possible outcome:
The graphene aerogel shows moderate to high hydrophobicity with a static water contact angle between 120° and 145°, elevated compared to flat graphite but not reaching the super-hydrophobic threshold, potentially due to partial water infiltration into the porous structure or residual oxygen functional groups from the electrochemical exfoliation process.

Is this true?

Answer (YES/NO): NO